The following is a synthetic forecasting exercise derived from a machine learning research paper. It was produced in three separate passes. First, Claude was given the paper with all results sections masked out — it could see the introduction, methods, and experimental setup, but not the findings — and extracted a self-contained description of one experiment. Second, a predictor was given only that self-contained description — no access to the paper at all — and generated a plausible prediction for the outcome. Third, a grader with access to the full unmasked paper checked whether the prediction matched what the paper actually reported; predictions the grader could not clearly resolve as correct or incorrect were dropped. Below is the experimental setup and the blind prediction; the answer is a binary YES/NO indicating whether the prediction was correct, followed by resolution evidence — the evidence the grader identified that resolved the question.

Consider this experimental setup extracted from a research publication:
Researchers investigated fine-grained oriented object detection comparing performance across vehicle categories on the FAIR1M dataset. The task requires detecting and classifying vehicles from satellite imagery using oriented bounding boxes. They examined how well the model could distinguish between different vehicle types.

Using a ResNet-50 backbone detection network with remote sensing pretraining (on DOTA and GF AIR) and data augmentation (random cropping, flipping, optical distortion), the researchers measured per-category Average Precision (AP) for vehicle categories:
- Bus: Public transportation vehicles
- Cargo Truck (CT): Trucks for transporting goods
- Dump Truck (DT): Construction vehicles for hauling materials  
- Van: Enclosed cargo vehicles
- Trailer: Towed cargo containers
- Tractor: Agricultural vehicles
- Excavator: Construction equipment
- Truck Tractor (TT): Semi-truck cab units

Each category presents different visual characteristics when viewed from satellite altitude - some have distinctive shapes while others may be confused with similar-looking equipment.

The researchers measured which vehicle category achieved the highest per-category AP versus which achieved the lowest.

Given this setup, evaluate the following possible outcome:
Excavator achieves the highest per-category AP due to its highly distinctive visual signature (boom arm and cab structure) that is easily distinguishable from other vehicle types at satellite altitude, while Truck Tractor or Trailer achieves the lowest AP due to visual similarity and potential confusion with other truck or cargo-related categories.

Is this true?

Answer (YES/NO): NO